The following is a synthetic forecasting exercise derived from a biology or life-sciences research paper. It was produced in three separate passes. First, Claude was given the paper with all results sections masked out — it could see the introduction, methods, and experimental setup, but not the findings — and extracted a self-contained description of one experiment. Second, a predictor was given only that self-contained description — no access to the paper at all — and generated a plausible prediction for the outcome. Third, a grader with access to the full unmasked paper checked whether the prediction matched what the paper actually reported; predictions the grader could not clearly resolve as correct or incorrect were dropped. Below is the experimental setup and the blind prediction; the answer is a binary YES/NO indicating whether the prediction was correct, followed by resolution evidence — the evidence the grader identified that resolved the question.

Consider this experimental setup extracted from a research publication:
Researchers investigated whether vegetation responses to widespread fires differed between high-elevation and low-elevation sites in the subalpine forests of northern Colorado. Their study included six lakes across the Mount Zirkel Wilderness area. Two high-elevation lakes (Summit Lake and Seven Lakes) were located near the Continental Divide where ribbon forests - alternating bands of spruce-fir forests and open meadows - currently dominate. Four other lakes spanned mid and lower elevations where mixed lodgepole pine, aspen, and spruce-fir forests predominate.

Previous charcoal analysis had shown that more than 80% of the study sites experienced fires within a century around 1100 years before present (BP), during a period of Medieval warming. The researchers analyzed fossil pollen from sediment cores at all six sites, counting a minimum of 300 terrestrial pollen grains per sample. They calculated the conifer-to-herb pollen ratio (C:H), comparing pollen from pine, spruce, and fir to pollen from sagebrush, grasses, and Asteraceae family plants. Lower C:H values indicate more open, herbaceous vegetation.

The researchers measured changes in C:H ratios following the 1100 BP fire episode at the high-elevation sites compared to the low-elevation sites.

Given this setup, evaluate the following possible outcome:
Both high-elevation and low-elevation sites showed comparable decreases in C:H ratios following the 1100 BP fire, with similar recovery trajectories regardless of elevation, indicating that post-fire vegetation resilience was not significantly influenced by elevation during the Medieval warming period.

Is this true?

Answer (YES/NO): NO